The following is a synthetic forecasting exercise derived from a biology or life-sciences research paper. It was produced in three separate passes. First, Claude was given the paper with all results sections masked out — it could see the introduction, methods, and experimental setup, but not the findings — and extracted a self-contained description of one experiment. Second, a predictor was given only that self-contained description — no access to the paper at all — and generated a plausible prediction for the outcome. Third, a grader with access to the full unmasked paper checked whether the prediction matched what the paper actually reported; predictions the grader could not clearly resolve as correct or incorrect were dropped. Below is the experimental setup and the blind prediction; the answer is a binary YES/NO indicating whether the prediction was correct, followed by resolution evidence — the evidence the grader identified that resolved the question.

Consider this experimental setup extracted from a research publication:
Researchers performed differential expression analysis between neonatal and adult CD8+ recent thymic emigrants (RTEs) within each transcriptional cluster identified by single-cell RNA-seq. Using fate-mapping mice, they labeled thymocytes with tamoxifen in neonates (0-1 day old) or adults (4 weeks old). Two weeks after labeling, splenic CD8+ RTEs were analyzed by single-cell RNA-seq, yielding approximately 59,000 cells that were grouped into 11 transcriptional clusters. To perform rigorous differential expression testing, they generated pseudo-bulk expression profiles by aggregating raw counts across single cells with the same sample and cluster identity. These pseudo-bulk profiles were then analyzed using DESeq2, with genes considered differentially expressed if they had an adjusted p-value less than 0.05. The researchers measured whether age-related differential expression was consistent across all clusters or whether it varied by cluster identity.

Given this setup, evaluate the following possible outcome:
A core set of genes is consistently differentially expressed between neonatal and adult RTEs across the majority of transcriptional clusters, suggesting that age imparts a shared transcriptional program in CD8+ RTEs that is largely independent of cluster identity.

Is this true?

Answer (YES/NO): YES